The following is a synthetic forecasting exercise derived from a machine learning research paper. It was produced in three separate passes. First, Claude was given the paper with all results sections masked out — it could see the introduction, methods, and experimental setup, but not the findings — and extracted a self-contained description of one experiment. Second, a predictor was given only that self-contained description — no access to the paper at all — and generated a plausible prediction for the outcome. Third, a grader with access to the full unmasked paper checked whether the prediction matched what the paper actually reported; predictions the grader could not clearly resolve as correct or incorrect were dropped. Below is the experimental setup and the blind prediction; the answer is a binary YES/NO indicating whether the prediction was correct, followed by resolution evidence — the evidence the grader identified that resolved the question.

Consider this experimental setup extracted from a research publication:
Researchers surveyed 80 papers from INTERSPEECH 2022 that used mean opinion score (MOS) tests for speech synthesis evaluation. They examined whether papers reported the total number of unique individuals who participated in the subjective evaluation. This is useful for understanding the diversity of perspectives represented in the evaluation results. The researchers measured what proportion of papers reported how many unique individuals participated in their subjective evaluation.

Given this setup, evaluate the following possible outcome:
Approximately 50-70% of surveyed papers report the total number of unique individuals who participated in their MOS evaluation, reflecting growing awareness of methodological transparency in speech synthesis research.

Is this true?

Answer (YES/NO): YES